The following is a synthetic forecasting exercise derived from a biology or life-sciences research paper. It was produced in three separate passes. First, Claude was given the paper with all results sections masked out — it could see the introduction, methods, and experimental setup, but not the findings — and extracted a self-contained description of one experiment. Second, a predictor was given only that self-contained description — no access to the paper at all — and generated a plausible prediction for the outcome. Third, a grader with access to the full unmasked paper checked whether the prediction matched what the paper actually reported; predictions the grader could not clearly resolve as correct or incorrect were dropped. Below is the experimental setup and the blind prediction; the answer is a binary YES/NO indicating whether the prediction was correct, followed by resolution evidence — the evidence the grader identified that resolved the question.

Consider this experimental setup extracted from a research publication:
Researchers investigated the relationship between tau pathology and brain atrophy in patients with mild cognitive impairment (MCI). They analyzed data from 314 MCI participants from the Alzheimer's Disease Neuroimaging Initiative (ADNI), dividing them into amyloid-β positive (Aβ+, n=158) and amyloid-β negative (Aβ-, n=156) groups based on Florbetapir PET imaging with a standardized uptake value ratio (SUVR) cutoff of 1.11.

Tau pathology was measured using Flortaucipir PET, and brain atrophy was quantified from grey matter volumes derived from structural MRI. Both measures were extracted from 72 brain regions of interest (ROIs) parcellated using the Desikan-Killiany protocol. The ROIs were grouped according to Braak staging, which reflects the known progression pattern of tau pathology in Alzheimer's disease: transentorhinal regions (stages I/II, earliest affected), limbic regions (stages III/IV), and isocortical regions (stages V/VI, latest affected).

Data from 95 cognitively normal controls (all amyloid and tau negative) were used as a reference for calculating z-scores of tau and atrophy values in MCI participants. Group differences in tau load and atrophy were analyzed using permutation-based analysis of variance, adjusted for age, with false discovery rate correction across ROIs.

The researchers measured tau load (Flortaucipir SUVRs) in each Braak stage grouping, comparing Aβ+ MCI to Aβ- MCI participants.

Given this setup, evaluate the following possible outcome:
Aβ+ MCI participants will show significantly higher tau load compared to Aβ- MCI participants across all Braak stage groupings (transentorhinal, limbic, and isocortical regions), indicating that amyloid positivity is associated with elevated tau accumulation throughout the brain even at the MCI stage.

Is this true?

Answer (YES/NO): YES